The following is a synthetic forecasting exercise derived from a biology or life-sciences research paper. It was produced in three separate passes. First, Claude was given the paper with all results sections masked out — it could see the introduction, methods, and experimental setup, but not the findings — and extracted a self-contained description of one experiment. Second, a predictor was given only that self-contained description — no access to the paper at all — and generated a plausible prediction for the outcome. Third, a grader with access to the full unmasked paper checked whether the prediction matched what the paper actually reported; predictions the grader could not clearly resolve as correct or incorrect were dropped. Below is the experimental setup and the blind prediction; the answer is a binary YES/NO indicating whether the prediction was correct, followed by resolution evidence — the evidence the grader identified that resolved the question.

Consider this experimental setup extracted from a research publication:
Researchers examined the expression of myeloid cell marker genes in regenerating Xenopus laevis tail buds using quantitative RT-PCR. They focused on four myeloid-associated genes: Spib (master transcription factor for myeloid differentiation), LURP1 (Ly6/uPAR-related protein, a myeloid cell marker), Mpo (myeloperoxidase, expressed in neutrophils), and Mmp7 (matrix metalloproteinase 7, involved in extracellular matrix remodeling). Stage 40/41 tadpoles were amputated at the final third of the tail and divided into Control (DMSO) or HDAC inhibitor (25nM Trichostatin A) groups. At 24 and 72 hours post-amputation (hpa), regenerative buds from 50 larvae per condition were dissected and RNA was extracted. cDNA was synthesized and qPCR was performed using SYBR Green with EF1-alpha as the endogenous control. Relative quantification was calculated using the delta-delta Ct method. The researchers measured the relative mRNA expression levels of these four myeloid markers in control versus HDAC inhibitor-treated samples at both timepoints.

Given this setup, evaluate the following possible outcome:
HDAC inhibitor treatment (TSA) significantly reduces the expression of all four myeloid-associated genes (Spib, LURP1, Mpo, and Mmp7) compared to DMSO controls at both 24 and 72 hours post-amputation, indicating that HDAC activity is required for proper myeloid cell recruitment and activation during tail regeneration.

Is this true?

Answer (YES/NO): NO